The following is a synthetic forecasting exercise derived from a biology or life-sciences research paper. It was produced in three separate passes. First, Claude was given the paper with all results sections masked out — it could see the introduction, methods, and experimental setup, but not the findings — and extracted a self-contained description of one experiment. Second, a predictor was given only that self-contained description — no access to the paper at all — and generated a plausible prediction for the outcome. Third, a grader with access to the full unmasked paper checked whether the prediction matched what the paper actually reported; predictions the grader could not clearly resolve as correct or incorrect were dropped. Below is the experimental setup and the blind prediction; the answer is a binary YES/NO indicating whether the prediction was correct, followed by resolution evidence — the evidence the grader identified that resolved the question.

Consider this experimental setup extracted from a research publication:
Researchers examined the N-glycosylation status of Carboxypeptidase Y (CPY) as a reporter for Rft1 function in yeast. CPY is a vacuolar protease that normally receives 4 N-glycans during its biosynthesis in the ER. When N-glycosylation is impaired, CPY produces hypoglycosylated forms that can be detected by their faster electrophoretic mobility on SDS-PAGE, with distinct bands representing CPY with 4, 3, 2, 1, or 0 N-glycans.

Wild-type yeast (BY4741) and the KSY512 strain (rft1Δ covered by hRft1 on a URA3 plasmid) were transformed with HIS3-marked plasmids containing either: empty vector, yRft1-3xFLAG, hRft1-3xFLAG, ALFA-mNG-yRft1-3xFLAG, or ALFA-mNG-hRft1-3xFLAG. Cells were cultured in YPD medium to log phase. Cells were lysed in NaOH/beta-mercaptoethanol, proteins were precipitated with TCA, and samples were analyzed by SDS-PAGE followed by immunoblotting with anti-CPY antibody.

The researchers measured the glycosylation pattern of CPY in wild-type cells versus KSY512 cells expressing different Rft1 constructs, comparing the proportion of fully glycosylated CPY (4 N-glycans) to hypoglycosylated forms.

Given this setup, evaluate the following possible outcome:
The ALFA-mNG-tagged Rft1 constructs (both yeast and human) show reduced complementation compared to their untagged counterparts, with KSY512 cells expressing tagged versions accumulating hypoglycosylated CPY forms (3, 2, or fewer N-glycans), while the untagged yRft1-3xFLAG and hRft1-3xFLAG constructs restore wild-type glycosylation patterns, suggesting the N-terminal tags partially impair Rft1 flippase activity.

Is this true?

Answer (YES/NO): NO